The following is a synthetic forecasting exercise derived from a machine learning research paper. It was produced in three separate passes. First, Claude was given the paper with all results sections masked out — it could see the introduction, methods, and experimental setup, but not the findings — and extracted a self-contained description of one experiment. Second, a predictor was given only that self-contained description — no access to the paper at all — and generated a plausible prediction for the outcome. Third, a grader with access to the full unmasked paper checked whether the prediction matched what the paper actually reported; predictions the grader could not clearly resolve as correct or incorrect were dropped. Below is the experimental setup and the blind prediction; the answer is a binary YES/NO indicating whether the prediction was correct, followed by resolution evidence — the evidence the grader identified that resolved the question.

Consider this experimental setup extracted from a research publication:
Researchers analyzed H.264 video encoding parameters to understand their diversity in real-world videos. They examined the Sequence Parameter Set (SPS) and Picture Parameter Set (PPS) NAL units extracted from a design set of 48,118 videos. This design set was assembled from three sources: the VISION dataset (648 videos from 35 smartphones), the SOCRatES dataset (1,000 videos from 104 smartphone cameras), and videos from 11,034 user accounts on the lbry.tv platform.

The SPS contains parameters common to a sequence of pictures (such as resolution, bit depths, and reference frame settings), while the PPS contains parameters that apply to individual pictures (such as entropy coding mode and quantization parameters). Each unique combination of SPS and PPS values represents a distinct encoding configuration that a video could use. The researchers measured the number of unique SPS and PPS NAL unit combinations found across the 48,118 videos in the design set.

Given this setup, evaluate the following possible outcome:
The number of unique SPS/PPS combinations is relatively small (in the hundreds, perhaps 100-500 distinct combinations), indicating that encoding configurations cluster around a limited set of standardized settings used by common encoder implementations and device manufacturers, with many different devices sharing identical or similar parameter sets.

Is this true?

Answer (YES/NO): NO